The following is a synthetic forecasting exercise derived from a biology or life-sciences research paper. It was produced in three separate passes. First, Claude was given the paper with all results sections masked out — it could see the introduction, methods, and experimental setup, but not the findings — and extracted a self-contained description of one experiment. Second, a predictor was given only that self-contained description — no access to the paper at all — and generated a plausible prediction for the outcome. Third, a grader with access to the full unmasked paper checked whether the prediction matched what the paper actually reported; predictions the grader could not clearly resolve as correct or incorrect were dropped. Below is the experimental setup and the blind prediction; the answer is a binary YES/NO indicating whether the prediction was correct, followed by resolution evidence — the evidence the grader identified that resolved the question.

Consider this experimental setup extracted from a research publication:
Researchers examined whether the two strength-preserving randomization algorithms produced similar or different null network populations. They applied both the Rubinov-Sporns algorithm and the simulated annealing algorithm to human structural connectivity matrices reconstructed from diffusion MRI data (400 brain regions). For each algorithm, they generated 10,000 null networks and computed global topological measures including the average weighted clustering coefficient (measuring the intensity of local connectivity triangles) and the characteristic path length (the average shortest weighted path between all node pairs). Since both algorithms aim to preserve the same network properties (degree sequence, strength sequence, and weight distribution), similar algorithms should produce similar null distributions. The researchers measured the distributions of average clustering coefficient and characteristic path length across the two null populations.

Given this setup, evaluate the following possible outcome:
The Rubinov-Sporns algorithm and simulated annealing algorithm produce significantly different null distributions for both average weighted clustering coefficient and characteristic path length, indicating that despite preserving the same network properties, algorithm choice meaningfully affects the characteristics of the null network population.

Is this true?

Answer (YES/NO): YES